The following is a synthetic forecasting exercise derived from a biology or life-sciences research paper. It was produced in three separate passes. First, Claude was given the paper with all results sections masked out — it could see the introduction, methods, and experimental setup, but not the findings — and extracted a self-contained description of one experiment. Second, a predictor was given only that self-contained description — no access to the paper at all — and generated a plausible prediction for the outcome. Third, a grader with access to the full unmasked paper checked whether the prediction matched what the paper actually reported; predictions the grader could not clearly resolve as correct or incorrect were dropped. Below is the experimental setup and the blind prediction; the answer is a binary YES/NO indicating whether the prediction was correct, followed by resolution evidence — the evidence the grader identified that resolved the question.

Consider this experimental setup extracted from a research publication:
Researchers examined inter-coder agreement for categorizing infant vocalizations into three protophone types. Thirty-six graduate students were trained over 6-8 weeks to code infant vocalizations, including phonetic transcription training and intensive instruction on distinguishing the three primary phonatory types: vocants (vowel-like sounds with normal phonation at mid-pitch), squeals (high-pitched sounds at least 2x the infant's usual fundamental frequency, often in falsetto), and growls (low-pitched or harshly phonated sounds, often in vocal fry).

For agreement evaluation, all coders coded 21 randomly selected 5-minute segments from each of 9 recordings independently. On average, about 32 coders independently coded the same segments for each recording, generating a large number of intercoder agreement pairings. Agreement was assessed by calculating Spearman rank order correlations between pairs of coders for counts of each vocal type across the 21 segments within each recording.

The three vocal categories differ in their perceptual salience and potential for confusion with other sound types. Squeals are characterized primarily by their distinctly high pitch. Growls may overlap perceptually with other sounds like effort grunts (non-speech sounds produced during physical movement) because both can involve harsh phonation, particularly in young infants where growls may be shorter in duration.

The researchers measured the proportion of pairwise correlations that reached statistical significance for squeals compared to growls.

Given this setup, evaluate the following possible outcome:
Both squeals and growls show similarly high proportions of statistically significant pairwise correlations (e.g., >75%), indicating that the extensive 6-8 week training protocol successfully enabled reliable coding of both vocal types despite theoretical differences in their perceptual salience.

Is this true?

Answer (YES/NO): NO